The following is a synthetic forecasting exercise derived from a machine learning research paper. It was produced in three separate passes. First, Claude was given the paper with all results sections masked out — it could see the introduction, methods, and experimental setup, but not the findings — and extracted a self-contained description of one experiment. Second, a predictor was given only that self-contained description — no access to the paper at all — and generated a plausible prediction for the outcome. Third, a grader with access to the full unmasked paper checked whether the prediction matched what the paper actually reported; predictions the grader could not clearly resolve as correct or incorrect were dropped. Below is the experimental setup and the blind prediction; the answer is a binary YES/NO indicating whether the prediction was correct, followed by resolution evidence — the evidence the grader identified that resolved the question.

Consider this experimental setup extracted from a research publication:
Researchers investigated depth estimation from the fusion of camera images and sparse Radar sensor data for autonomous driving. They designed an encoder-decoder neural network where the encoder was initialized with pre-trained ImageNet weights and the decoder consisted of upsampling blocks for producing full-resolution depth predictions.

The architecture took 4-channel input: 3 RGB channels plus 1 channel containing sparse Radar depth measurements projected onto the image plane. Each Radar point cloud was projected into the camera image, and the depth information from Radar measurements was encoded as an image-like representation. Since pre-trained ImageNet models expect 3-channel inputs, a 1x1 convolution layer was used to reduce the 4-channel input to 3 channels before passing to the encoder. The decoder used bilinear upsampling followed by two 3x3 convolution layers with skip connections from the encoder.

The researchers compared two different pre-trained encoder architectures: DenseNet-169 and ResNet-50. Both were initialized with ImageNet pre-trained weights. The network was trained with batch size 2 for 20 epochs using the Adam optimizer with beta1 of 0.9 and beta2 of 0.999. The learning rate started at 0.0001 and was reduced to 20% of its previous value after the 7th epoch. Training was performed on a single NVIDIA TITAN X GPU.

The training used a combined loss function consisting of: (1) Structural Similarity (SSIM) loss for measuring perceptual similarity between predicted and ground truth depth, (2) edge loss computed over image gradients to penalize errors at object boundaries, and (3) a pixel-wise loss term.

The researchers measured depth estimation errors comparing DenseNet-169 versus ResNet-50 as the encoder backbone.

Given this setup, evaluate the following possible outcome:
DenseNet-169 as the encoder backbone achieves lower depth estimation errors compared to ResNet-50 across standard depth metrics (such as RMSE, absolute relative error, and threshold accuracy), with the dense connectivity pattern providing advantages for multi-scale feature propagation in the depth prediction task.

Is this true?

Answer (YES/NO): NO